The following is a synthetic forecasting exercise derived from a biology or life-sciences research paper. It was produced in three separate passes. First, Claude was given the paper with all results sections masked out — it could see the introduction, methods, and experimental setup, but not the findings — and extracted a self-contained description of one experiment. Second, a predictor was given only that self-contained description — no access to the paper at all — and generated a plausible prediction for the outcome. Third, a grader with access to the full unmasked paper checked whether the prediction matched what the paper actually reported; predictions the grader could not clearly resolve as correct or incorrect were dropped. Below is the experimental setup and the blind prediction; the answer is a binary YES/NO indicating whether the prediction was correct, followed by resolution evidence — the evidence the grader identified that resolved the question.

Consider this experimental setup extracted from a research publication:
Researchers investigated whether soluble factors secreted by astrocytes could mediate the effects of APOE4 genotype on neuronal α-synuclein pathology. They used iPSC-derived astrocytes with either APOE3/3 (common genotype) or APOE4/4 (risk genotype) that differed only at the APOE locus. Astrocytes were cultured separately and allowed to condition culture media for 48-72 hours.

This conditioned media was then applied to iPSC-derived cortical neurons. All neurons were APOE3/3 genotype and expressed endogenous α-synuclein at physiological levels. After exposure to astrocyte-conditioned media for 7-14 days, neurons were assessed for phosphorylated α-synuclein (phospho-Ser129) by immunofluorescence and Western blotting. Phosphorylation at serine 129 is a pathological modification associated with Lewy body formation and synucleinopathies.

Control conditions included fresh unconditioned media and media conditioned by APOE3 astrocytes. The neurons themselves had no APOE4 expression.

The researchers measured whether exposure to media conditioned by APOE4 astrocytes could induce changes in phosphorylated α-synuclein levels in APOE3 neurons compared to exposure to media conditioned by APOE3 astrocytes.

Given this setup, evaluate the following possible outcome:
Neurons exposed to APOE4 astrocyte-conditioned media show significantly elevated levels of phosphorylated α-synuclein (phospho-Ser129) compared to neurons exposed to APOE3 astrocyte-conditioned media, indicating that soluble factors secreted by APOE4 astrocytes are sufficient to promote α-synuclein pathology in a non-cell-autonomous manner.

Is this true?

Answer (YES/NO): NO